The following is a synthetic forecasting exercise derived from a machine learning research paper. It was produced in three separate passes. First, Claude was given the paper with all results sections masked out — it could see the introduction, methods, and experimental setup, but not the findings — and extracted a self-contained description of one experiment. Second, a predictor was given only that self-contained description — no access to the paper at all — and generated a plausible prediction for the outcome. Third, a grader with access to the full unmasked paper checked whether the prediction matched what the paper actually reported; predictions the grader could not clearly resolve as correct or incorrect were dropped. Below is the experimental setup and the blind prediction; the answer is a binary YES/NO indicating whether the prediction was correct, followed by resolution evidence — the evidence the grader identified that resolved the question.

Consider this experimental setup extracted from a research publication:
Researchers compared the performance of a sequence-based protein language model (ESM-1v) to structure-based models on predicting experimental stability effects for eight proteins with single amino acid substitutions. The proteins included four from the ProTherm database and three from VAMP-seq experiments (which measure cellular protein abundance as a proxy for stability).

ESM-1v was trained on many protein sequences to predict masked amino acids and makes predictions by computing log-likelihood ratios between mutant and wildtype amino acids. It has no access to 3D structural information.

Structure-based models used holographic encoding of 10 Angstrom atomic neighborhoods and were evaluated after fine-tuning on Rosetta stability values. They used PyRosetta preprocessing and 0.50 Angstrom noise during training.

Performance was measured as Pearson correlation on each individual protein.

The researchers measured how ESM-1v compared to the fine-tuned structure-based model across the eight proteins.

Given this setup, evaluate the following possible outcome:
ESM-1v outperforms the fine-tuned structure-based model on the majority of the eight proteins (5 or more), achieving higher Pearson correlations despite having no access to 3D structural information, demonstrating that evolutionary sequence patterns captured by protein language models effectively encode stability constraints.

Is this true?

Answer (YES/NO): NO